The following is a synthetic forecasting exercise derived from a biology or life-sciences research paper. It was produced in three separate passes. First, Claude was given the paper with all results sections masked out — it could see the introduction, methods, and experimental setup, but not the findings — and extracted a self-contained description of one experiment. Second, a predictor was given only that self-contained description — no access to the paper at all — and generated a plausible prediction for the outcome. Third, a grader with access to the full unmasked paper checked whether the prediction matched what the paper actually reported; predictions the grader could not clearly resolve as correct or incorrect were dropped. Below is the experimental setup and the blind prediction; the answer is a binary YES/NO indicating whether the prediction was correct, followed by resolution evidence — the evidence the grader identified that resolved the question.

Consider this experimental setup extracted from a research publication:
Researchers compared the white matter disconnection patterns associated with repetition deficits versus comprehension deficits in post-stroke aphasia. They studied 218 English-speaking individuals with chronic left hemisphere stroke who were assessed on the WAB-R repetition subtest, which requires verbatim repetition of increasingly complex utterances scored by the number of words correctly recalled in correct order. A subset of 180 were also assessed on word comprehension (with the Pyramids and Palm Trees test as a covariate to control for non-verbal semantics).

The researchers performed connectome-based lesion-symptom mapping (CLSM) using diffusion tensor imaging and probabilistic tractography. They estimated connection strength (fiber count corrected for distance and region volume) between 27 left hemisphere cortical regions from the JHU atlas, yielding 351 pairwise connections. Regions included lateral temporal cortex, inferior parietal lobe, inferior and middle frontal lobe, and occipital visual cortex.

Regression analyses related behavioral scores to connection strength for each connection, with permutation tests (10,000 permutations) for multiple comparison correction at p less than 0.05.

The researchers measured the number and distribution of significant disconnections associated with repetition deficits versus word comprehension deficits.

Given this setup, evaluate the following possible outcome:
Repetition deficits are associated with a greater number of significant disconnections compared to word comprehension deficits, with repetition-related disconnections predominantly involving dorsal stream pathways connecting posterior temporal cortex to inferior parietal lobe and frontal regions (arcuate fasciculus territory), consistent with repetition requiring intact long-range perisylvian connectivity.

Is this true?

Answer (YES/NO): NO